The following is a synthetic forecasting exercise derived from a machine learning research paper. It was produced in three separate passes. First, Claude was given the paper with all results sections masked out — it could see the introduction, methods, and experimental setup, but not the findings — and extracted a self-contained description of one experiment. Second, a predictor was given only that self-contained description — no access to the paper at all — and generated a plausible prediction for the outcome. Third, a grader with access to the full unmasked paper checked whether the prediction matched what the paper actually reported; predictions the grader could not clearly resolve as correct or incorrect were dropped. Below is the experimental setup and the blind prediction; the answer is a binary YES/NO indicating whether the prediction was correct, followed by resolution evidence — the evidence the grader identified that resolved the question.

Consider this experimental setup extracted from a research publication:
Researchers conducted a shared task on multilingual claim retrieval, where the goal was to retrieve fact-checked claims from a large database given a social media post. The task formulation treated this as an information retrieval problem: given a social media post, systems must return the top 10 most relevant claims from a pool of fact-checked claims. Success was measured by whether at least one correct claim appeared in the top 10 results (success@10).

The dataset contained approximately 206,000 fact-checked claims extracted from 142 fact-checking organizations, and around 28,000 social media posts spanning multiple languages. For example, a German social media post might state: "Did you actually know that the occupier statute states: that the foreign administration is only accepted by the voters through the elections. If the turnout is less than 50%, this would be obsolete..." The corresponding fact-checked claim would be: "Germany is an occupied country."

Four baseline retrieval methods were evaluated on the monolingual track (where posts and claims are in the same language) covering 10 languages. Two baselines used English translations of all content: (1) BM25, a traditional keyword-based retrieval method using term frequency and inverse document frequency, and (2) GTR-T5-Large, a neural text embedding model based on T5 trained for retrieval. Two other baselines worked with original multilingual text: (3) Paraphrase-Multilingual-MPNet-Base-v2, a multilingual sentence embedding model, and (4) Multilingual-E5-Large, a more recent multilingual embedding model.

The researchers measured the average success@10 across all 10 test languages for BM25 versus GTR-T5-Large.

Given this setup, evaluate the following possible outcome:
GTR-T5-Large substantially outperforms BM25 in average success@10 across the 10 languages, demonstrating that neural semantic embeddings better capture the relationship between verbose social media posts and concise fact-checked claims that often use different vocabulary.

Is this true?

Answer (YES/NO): NO